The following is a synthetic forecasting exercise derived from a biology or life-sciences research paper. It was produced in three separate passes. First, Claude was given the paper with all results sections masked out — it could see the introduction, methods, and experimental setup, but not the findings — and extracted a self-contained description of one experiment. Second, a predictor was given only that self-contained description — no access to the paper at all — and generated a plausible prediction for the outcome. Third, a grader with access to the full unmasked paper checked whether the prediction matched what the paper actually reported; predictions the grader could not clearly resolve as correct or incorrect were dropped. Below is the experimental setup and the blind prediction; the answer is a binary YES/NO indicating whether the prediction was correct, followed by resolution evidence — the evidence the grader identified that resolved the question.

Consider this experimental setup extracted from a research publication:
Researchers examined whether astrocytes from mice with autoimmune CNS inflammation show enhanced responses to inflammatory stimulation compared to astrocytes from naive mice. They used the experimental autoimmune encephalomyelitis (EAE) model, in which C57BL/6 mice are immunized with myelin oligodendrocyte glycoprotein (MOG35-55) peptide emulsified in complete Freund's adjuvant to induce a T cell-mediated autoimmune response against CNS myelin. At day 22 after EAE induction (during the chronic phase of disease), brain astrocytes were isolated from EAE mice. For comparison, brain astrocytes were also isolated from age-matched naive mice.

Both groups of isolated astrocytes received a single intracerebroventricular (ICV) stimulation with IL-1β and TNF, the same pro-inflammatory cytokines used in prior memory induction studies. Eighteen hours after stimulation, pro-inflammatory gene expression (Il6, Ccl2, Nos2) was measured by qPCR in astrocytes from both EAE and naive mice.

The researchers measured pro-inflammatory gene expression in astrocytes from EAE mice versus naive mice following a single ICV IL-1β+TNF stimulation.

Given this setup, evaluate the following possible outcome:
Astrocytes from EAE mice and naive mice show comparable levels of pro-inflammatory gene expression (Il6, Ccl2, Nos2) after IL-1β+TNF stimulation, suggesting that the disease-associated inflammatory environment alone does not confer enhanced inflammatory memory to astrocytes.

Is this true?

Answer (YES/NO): NO